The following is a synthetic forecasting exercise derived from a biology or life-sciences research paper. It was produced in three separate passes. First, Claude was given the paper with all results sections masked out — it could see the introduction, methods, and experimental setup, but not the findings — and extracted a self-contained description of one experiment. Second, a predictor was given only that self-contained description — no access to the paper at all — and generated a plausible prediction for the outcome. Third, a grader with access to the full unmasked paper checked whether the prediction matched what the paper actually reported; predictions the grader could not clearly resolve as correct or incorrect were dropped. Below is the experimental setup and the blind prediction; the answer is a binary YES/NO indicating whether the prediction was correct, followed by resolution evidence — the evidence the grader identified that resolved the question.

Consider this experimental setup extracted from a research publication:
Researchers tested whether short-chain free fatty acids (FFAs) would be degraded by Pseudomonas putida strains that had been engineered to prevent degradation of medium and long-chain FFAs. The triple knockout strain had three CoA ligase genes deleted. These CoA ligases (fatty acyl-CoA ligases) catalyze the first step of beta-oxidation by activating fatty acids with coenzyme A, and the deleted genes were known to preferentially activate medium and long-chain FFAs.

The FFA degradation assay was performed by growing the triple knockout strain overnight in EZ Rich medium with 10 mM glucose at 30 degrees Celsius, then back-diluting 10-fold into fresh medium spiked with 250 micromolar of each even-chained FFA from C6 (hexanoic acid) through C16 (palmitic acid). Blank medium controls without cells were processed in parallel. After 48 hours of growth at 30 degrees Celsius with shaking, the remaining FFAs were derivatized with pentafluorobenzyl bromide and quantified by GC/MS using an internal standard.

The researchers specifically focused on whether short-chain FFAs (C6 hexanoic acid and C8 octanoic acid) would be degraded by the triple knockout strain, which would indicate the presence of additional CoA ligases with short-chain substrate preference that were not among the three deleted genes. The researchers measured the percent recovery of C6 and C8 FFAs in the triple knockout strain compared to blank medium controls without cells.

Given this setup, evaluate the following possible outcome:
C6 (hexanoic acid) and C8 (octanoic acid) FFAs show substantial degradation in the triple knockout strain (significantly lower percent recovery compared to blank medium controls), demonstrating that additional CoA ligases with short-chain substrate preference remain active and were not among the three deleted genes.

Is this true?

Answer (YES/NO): NO